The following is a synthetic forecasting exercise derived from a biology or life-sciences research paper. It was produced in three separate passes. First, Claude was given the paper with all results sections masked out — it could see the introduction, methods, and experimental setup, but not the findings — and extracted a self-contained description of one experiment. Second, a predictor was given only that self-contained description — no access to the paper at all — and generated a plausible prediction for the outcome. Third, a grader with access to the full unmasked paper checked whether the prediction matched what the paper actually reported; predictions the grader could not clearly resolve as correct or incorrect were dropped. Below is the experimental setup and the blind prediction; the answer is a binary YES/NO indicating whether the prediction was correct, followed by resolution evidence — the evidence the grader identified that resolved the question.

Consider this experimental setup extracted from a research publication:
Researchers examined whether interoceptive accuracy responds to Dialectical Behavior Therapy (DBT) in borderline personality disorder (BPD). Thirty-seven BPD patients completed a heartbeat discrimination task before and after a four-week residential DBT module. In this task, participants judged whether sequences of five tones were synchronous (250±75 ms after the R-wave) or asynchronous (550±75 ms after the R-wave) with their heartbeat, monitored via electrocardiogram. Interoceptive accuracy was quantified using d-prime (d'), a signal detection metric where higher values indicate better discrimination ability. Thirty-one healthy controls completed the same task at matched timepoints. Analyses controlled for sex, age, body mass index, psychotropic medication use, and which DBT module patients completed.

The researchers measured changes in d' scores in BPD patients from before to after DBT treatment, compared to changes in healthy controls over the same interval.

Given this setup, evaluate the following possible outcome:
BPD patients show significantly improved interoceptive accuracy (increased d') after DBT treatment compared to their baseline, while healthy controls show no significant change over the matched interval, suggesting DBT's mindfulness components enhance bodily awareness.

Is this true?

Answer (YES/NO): NO